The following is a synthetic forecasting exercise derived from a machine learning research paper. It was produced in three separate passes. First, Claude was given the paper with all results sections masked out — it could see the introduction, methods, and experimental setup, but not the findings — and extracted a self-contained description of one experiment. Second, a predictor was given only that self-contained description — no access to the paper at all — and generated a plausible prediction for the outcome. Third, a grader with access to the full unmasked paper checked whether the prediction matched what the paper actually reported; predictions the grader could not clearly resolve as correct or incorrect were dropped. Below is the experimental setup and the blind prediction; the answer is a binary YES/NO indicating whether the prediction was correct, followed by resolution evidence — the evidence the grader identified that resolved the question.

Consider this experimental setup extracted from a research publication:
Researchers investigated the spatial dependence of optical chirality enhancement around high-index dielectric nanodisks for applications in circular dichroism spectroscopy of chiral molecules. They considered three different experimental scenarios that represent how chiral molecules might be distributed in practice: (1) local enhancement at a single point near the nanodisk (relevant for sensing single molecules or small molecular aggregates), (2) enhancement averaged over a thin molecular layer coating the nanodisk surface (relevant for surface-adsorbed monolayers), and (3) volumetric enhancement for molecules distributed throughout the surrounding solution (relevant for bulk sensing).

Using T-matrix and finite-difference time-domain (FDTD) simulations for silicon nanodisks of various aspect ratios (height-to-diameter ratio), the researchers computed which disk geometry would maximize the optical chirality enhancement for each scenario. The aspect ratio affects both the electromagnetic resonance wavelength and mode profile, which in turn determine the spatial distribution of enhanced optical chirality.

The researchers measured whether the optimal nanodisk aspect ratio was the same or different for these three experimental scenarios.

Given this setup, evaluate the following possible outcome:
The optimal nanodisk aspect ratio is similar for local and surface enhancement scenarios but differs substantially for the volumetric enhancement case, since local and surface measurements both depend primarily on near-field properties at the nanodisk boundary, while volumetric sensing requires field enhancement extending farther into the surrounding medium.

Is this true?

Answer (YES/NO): NO